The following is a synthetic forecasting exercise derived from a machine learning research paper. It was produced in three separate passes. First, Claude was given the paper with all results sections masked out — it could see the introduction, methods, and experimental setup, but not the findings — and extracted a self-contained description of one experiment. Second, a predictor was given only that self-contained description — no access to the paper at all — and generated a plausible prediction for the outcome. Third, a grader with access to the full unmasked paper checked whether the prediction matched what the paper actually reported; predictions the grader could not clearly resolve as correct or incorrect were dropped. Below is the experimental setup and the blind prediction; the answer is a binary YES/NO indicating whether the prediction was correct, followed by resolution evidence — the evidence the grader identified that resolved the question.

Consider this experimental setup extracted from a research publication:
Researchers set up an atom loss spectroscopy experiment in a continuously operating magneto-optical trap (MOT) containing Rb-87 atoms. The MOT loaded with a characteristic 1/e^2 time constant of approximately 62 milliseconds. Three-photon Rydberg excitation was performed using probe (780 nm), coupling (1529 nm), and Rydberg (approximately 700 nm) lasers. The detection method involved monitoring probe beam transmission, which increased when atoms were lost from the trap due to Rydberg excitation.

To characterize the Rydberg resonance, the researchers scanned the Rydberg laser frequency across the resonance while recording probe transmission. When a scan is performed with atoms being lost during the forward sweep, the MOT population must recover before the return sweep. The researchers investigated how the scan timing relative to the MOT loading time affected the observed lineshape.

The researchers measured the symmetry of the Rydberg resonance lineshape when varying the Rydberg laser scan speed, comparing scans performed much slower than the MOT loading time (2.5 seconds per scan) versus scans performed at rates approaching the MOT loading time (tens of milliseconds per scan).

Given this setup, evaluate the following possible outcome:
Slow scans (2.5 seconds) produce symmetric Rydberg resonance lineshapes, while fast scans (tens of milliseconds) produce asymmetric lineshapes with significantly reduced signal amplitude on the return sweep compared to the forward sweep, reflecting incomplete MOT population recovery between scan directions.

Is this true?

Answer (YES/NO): YES